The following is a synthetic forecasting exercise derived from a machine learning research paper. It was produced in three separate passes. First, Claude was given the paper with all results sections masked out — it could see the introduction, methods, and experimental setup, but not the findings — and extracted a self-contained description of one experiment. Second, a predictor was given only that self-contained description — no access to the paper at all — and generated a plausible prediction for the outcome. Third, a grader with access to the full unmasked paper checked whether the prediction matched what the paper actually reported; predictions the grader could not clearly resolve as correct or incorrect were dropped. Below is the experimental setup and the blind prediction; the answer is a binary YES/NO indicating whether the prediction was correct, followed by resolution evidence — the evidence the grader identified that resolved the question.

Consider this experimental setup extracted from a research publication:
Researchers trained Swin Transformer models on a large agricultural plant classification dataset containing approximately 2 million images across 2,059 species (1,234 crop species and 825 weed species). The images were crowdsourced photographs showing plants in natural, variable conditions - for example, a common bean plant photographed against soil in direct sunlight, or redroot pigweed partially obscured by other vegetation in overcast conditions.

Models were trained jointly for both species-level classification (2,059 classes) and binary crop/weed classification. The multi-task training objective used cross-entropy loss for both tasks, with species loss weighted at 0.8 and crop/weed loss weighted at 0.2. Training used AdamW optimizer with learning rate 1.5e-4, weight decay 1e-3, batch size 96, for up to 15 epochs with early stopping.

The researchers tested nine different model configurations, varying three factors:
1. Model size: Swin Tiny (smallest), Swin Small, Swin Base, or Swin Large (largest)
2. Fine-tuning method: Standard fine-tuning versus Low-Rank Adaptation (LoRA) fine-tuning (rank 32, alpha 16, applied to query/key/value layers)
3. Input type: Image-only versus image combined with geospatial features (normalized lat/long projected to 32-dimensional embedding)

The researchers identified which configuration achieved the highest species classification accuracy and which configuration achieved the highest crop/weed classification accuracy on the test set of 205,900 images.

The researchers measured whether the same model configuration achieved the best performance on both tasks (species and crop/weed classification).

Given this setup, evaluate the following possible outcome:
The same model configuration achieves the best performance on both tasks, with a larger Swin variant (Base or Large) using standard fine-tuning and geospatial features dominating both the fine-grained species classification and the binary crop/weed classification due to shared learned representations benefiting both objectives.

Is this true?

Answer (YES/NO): NO